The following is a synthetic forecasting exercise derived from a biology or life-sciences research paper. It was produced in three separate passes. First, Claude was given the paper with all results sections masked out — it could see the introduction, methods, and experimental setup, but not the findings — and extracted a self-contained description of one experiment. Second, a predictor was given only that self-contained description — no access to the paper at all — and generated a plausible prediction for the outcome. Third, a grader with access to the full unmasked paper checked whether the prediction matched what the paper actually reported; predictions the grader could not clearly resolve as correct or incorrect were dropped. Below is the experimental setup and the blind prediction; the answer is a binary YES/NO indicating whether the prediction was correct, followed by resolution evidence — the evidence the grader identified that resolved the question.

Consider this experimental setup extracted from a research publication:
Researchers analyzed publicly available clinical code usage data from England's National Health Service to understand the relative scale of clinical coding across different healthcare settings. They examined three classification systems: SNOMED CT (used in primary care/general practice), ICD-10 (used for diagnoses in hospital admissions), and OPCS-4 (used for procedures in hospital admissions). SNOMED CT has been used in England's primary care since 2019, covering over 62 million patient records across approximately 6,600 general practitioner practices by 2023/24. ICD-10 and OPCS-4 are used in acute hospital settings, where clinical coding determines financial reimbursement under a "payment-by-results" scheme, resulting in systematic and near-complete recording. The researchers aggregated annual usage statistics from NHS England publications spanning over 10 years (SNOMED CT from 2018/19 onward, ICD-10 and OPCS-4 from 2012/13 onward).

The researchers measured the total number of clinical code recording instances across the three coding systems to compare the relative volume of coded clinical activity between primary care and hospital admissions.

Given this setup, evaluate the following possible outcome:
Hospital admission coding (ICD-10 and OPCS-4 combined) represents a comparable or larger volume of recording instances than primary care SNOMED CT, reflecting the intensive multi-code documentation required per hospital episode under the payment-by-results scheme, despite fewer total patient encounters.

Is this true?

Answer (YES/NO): NO